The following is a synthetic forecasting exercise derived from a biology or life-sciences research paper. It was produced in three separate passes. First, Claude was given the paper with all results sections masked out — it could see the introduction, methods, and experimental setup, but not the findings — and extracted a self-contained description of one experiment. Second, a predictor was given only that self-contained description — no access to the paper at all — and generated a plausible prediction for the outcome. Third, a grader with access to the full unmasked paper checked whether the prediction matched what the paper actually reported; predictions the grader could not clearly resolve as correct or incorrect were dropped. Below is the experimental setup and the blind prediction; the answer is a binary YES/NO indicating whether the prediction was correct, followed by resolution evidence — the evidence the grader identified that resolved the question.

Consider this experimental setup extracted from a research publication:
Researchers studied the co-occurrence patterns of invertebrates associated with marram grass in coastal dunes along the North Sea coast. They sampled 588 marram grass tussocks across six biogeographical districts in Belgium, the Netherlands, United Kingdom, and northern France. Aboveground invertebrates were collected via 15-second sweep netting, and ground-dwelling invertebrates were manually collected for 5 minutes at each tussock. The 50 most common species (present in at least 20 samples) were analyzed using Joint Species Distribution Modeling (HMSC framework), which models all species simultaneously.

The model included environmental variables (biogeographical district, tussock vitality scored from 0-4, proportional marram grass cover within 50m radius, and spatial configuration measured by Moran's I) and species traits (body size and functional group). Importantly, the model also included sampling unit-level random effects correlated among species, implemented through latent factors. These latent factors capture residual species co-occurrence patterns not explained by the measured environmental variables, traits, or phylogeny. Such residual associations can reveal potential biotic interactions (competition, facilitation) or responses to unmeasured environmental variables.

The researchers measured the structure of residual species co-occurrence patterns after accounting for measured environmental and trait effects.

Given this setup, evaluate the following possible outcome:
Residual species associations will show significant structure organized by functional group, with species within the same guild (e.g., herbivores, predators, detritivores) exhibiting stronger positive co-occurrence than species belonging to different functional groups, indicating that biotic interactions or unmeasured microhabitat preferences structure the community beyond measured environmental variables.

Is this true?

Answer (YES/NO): NO